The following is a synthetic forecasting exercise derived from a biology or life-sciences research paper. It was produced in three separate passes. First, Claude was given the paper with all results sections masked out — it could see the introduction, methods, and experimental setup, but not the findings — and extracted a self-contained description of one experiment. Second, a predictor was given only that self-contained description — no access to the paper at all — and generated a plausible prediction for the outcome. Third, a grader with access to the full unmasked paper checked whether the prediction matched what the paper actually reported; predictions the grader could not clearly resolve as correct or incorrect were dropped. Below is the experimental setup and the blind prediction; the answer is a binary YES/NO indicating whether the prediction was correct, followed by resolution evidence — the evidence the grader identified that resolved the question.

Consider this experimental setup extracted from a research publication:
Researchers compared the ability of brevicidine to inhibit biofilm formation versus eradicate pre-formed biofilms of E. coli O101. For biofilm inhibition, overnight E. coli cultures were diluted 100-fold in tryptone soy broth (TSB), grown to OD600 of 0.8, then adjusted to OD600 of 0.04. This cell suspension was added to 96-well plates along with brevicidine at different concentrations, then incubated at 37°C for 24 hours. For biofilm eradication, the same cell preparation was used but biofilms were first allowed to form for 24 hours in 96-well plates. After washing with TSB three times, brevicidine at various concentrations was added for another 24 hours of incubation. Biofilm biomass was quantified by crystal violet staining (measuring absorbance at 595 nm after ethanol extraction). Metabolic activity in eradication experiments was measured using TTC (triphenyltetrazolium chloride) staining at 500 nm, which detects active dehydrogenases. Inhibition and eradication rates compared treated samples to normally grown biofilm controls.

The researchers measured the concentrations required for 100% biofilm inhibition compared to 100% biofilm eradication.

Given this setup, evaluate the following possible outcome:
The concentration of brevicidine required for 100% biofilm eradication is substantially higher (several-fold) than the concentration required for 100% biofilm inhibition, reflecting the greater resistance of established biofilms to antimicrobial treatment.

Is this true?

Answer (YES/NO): NO